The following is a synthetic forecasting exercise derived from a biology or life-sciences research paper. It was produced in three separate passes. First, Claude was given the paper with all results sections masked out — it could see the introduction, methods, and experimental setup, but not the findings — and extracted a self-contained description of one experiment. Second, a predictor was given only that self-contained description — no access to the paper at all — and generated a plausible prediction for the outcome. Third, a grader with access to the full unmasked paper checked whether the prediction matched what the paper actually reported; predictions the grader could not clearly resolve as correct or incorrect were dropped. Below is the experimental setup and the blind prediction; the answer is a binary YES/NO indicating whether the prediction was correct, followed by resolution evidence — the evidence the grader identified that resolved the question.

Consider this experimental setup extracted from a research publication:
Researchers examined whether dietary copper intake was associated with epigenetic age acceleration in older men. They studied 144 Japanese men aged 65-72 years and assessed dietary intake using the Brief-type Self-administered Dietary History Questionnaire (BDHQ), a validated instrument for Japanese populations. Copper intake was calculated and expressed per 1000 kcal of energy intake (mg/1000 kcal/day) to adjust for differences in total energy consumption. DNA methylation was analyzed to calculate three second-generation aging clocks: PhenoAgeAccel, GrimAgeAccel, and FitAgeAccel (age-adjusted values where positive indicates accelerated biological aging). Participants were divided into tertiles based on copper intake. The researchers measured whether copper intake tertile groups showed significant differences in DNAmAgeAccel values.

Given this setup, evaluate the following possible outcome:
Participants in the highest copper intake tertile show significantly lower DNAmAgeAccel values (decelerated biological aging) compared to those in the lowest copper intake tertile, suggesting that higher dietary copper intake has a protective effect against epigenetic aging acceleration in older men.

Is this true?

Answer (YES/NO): YES